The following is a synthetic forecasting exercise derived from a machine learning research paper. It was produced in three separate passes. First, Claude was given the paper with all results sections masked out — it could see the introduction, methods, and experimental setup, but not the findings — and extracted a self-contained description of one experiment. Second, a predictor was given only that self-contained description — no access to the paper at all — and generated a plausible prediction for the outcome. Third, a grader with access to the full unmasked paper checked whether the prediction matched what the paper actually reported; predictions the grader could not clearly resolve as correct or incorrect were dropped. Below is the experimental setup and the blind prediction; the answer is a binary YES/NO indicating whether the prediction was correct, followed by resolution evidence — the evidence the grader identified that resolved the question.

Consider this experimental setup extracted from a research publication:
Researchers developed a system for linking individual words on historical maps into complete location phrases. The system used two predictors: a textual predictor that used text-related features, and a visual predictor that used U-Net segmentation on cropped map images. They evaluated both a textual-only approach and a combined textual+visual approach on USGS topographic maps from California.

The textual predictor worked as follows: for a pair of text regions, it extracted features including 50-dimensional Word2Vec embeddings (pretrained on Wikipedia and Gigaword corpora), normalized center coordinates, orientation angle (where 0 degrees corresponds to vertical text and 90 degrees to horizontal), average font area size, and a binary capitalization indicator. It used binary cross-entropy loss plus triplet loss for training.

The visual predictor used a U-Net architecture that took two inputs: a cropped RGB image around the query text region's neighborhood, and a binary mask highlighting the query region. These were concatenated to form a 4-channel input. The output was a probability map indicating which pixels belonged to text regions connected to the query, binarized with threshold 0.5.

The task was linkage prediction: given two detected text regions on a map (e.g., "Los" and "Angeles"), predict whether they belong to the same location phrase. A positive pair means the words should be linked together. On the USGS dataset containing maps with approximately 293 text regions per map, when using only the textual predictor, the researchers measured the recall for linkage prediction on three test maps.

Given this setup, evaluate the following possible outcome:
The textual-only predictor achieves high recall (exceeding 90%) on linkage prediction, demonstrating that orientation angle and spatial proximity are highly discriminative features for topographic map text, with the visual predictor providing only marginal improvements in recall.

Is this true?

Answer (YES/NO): NO